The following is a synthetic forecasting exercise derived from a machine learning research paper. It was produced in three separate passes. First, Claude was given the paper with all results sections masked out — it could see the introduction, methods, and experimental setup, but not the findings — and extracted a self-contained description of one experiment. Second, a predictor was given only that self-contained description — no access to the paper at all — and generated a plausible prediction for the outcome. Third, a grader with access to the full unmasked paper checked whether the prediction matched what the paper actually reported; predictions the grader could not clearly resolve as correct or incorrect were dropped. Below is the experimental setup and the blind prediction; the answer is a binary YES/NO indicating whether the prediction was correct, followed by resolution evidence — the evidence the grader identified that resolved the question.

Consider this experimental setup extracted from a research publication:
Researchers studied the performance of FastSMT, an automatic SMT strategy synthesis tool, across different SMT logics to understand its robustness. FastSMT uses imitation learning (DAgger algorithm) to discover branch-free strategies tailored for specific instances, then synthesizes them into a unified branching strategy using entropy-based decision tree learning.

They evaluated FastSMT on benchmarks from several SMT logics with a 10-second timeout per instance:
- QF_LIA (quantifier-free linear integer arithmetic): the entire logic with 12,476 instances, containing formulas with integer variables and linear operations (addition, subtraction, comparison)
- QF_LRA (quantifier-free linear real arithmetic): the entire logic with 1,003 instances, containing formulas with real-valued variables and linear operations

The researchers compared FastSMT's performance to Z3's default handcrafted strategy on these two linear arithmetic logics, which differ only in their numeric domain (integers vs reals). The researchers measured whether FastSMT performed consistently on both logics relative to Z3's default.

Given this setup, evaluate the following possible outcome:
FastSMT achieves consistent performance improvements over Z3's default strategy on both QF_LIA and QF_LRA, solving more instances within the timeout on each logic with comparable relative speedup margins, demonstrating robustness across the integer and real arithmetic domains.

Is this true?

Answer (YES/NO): NO